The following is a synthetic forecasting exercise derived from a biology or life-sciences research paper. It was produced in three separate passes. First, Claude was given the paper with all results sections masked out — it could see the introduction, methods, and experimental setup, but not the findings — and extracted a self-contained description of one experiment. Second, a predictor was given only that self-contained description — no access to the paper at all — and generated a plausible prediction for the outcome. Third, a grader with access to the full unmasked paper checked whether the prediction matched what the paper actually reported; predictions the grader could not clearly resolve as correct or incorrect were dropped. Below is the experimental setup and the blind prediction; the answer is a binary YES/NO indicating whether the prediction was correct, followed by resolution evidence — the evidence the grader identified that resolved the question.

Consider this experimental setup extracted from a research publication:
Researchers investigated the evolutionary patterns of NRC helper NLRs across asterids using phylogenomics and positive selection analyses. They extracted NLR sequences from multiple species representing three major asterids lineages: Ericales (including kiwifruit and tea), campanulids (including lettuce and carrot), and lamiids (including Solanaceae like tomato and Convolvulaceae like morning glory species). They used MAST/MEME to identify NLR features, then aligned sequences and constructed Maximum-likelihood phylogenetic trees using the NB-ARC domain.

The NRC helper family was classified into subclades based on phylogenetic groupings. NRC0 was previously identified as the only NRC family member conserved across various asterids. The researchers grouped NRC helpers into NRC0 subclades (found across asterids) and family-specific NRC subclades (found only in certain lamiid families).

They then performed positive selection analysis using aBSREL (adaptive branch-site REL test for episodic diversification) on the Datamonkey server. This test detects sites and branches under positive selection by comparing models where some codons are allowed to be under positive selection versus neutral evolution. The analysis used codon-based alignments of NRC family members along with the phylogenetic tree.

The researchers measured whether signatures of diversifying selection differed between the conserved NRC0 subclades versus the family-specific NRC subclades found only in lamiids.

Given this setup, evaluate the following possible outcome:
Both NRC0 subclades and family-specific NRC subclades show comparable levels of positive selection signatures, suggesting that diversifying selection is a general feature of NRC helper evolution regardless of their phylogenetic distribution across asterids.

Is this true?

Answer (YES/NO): NO